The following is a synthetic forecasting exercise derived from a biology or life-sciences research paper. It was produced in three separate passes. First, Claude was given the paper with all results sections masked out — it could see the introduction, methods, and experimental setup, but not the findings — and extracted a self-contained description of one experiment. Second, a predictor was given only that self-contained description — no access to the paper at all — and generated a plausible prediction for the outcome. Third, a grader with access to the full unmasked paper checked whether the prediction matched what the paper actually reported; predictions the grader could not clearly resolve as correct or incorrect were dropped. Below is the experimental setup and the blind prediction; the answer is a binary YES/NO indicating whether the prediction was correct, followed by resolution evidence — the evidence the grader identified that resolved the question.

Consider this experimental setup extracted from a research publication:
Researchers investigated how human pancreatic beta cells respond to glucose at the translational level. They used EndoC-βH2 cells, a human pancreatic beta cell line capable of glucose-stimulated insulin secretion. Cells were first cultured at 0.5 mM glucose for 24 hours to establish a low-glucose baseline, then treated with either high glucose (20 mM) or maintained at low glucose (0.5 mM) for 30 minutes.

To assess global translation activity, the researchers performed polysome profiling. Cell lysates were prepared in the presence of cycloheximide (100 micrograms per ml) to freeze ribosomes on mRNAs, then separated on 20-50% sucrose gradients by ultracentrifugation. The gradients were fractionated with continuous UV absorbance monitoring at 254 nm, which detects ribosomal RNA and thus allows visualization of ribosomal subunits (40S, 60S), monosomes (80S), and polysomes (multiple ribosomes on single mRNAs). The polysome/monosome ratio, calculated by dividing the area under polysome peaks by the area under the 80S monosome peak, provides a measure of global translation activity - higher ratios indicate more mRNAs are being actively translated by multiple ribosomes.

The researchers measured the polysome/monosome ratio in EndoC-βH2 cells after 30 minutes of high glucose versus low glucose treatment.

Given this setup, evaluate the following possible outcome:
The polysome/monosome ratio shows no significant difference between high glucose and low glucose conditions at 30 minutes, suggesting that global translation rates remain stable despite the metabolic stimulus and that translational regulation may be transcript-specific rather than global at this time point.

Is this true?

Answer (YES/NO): NO